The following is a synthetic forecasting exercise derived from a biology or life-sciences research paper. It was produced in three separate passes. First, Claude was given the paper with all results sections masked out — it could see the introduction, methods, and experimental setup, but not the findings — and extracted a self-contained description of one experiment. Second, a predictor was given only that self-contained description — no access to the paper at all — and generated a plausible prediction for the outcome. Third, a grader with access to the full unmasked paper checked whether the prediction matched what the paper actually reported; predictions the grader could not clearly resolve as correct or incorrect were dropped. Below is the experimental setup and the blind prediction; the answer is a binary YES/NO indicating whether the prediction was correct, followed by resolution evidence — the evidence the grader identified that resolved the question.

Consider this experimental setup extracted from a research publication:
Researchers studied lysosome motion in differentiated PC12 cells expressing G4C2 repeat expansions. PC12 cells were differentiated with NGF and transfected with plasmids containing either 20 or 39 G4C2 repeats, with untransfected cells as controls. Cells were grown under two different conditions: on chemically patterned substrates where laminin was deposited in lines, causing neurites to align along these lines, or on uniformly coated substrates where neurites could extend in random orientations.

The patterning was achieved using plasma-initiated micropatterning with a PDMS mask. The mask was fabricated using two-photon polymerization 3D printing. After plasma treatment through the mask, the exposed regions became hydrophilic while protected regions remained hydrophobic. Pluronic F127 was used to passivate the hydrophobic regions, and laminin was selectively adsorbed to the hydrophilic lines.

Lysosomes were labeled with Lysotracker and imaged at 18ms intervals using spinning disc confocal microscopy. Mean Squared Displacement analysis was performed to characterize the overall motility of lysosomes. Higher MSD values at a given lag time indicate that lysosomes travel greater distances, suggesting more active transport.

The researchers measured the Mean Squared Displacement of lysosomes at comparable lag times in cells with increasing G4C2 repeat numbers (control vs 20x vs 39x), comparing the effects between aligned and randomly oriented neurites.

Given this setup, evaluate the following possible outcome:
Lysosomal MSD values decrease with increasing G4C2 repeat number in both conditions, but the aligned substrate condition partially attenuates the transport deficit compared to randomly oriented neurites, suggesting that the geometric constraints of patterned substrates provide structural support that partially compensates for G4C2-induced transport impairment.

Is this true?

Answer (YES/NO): NO